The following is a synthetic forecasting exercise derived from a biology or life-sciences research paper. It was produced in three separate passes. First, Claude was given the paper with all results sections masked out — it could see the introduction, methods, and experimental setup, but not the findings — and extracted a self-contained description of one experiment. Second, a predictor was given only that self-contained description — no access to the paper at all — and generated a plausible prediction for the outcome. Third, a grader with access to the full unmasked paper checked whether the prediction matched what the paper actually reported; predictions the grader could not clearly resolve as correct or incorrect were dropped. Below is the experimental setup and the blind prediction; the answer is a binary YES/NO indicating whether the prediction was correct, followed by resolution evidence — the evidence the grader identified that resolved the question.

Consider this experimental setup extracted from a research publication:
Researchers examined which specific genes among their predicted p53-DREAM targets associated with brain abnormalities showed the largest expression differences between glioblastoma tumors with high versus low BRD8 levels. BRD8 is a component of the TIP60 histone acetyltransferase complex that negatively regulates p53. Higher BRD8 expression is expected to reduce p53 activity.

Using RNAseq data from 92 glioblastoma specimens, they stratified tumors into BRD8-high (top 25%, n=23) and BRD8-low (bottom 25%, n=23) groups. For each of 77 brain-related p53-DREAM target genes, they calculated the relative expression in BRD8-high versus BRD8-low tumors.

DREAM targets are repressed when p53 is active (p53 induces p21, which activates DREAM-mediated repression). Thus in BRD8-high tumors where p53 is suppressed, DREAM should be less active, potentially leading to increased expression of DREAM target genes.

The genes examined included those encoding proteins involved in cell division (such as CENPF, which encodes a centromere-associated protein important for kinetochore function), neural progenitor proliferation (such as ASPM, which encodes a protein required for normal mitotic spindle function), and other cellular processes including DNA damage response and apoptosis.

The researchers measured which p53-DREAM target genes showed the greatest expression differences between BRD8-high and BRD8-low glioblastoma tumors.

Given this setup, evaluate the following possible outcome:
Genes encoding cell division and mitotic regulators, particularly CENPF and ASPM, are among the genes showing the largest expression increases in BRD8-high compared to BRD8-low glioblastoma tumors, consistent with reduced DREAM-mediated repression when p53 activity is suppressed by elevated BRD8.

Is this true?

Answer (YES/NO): YES